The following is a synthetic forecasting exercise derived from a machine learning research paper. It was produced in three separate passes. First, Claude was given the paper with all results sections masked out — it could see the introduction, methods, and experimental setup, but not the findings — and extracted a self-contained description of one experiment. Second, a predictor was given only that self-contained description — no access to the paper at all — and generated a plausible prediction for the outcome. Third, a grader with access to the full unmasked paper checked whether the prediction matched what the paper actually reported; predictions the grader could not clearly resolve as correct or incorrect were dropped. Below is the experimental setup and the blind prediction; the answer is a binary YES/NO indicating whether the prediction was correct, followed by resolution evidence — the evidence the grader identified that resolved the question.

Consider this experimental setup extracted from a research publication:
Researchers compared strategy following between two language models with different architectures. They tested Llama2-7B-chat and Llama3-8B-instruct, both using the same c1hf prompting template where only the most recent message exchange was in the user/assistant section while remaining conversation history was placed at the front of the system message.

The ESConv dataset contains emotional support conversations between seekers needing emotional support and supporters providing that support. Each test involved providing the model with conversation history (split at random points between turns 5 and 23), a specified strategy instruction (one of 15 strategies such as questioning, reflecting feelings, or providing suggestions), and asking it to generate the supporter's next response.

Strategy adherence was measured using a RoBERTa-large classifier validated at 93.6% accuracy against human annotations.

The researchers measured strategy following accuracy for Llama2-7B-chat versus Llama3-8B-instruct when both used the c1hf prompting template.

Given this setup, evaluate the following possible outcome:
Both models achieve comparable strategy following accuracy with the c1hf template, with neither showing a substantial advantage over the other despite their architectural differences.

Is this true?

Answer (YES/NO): NO